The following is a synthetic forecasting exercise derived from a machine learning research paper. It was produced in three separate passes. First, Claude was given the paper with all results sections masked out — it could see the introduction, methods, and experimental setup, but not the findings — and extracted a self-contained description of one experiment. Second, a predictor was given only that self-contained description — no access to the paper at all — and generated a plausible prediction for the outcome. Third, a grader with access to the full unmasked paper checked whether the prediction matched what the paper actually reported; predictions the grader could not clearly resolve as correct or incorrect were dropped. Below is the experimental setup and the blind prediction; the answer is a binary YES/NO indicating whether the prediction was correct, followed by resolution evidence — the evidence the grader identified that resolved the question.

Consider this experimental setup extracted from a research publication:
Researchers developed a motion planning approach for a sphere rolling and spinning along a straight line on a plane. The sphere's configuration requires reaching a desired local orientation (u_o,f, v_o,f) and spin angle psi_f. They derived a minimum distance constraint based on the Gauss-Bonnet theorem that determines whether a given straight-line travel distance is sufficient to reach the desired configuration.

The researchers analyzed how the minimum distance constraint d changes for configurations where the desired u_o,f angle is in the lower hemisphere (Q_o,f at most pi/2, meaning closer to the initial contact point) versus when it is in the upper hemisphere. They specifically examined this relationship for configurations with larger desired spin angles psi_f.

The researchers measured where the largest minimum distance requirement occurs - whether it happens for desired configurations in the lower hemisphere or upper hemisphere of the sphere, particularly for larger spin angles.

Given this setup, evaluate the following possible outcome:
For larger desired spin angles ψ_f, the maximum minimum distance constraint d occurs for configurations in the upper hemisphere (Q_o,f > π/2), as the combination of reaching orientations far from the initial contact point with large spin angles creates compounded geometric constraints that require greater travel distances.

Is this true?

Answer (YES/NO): NO